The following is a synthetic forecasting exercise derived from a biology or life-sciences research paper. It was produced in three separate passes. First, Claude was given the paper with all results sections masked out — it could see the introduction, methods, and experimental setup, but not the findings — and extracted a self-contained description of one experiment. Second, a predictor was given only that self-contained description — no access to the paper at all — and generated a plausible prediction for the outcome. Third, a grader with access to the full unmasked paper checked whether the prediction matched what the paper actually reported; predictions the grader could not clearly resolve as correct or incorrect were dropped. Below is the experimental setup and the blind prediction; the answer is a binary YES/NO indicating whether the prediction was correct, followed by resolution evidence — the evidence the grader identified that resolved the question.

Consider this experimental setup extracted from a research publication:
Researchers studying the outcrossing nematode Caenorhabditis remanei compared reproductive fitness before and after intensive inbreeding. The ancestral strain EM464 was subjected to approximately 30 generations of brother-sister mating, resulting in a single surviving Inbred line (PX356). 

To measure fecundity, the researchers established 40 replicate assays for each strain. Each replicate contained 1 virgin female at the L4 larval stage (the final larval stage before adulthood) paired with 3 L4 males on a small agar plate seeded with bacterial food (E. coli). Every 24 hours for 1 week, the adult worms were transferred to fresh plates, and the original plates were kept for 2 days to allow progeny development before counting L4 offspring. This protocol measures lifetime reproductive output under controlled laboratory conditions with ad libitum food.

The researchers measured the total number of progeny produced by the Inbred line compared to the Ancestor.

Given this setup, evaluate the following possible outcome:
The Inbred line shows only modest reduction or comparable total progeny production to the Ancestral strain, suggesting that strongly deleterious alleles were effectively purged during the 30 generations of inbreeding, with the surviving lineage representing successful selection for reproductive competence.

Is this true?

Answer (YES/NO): NO